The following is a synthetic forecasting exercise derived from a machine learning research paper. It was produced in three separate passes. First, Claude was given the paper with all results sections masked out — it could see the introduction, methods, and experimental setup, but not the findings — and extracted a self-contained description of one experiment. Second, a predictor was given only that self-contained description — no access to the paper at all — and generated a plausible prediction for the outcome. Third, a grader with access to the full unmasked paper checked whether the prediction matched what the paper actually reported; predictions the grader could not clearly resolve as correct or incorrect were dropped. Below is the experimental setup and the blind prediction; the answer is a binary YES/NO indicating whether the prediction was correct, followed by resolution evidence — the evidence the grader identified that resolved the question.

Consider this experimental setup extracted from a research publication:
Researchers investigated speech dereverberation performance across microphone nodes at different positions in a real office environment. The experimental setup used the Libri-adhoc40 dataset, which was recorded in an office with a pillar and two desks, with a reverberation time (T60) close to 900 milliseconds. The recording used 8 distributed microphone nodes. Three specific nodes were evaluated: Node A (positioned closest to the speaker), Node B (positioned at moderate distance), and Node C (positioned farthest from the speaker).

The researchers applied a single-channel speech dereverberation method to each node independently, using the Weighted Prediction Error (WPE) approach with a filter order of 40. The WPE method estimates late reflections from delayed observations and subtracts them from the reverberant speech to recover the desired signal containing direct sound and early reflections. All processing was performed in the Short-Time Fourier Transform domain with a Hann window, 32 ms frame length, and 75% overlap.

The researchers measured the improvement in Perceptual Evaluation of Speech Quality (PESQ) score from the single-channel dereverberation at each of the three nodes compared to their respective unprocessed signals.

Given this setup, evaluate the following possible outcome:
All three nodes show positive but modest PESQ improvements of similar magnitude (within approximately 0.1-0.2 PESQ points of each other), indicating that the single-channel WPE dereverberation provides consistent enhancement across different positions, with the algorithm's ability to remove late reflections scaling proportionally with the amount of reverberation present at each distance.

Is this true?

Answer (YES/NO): NO